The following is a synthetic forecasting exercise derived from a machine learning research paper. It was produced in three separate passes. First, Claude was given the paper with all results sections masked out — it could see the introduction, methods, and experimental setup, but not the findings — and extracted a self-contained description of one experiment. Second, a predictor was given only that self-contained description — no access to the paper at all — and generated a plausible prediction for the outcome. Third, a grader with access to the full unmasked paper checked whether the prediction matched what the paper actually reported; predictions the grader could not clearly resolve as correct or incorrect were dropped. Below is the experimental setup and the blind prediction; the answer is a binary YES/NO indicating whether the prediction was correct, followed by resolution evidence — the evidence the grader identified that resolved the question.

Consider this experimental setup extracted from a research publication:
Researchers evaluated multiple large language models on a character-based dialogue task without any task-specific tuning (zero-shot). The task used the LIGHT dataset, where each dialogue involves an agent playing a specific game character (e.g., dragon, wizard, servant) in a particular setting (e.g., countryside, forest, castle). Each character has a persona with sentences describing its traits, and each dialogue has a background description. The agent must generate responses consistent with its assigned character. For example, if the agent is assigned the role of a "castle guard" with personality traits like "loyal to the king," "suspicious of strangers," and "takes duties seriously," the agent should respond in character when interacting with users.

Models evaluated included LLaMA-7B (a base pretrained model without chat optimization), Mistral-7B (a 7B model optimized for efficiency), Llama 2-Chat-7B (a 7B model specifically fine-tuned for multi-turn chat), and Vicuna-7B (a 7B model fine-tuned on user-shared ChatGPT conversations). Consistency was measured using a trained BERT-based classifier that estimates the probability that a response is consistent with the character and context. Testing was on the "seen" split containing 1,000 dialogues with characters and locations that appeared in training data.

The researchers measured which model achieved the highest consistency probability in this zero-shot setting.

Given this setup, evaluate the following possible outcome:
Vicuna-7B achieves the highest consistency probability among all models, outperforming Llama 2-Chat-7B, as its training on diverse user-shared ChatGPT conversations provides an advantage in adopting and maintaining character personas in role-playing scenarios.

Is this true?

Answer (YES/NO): YES